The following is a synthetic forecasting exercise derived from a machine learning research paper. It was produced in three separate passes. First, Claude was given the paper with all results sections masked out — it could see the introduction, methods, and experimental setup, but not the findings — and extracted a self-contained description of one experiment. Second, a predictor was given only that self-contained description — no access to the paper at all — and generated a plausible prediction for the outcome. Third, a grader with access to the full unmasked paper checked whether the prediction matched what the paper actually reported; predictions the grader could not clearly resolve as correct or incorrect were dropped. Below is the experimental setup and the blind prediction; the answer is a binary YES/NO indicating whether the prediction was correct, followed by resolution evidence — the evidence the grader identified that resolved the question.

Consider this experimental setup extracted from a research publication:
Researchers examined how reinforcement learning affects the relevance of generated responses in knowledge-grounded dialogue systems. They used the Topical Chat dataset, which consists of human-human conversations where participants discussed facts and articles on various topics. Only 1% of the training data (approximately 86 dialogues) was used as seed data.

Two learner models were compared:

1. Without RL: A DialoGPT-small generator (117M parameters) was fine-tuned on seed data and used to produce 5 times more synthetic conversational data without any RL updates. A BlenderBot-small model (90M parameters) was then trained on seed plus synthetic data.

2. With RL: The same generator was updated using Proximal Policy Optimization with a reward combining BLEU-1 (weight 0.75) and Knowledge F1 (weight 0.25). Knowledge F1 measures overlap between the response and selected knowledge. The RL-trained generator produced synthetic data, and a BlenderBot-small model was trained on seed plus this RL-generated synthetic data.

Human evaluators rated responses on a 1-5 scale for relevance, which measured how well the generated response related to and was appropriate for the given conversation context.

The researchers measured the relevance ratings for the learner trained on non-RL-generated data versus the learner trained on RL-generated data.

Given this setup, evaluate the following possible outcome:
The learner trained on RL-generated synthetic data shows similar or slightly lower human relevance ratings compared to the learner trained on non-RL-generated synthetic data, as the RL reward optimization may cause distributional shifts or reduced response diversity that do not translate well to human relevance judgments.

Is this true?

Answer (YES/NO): YES